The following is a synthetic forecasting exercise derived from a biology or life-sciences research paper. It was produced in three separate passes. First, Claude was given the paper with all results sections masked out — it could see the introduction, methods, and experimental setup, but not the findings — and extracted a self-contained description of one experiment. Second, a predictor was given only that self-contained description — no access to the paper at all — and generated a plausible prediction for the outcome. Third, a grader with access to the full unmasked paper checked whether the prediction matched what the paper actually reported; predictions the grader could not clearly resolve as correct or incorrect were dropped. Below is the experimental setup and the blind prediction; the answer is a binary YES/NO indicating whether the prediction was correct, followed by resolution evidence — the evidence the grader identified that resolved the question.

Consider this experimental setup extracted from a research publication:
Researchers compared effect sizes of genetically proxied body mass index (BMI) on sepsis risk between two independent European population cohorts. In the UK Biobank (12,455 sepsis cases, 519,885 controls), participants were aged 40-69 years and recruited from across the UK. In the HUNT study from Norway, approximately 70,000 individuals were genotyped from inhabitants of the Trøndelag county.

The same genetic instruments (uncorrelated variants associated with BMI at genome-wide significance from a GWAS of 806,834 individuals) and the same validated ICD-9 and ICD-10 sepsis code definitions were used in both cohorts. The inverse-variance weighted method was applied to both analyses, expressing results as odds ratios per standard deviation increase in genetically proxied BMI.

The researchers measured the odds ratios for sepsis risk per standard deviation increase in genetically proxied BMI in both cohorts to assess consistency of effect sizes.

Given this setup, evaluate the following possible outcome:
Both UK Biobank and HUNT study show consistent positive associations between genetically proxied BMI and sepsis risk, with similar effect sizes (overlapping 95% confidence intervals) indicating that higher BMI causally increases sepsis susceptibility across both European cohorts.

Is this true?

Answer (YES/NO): YES